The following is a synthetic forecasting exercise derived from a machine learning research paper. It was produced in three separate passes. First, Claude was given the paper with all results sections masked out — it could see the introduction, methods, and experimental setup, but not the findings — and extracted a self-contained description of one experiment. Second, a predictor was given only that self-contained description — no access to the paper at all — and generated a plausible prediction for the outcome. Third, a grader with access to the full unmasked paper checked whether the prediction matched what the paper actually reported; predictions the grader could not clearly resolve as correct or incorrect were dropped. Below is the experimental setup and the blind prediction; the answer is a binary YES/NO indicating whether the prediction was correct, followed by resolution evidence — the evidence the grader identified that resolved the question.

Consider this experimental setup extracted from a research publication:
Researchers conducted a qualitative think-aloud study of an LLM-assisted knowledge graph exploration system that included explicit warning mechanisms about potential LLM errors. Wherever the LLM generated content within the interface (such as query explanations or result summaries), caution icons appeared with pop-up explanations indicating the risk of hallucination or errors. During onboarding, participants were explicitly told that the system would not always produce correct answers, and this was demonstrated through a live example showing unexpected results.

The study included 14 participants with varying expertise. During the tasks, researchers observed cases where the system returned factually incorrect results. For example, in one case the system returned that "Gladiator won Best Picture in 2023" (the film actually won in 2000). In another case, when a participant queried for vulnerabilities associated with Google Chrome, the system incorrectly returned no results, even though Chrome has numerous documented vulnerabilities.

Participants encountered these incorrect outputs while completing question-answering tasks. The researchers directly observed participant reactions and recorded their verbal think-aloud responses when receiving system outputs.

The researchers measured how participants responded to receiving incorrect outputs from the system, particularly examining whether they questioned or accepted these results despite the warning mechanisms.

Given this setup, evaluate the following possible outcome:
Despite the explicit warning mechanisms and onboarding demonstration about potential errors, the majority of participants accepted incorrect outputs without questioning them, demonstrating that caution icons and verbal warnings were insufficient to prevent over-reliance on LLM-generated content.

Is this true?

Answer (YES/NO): NO